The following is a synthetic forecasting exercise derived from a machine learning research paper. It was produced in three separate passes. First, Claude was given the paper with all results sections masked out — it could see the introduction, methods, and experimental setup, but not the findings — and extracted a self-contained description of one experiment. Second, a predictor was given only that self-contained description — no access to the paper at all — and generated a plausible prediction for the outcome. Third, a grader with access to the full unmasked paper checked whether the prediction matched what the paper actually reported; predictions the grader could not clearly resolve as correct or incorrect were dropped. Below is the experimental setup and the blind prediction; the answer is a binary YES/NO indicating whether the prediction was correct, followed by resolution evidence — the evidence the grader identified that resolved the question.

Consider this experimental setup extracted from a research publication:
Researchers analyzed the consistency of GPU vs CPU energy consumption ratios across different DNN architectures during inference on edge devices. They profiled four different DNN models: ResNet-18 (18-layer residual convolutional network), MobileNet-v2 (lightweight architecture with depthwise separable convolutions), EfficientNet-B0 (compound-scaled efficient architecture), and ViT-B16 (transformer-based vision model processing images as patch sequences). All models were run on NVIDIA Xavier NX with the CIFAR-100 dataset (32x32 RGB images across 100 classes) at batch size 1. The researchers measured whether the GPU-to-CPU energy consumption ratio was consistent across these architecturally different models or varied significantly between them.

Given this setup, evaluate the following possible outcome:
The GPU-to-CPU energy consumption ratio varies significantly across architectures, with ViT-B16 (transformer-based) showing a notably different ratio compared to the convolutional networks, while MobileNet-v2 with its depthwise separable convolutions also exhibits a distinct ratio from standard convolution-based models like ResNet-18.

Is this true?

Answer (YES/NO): NO